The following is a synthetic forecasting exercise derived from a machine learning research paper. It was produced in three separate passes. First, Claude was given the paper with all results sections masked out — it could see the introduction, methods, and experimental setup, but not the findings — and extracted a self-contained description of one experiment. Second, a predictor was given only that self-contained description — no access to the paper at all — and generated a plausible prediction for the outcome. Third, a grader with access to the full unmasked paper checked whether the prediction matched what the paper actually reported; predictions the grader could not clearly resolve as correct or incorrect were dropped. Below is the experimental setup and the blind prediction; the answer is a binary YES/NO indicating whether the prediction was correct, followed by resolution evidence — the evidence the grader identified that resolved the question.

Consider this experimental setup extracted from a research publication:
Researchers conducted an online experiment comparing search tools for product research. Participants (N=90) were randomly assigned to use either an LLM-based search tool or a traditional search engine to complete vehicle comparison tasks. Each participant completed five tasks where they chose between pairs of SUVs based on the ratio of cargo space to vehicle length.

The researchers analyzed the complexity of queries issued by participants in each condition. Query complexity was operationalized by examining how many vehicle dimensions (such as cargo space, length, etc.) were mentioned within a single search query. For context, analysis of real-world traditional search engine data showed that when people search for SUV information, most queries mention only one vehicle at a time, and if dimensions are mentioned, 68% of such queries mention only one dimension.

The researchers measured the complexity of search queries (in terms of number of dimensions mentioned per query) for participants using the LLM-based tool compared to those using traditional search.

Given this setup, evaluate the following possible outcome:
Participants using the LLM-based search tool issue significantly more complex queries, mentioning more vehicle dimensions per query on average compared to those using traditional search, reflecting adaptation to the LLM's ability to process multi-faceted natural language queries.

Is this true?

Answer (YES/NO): YES